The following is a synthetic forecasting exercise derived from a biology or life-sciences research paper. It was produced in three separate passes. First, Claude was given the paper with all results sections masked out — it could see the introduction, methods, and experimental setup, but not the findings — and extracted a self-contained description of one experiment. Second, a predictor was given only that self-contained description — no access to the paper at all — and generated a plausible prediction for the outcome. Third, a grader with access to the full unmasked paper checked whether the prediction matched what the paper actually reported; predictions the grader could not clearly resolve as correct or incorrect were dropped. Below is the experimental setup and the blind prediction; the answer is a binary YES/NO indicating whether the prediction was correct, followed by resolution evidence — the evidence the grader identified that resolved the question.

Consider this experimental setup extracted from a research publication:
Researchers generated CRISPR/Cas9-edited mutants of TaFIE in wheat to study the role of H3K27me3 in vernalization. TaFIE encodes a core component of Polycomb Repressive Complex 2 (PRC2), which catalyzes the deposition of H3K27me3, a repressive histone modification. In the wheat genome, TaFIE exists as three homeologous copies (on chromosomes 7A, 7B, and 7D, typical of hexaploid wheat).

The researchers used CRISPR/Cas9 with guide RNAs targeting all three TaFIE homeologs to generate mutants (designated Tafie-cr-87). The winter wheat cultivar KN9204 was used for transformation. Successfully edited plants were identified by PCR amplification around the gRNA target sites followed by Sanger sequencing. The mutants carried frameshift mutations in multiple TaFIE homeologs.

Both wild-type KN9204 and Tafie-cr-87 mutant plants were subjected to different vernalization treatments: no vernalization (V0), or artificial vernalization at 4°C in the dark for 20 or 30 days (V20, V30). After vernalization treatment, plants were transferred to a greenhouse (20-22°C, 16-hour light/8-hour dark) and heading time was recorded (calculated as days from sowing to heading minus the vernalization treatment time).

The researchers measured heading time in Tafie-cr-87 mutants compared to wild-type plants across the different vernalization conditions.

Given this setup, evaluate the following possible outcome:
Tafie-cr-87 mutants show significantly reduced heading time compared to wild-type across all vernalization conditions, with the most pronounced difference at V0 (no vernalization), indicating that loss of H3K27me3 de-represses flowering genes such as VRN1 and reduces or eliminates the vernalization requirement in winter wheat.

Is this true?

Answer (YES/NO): NO